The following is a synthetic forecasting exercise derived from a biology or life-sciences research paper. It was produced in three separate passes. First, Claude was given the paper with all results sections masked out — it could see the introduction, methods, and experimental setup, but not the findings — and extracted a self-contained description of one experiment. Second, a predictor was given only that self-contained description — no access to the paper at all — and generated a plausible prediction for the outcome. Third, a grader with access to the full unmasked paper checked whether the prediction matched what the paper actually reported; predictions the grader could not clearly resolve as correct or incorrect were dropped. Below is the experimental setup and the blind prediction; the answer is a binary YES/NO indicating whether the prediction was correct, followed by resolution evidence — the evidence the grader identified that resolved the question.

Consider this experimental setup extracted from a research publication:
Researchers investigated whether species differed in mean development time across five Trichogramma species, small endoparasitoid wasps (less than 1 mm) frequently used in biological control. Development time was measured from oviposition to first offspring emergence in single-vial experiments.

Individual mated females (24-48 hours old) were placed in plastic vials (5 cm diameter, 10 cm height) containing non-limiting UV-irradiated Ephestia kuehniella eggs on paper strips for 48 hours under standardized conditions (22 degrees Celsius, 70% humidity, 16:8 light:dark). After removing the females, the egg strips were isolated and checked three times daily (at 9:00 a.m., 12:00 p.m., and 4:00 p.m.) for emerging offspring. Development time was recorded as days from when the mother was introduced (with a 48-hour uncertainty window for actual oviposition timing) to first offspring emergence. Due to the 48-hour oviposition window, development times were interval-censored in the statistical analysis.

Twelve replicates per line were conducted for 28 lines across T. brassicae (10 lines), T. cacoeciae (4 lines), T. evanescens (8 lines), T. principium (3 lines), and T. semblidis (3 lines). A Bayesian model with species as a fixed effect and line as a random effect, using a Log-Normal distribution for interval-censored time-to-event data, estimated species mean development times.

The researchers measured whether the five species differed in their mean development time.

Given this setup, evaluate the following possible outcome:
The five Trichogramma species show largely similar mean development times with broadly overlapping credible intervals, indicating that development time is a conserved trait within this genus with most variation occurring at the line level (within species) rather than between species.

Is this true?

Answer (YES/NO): NO